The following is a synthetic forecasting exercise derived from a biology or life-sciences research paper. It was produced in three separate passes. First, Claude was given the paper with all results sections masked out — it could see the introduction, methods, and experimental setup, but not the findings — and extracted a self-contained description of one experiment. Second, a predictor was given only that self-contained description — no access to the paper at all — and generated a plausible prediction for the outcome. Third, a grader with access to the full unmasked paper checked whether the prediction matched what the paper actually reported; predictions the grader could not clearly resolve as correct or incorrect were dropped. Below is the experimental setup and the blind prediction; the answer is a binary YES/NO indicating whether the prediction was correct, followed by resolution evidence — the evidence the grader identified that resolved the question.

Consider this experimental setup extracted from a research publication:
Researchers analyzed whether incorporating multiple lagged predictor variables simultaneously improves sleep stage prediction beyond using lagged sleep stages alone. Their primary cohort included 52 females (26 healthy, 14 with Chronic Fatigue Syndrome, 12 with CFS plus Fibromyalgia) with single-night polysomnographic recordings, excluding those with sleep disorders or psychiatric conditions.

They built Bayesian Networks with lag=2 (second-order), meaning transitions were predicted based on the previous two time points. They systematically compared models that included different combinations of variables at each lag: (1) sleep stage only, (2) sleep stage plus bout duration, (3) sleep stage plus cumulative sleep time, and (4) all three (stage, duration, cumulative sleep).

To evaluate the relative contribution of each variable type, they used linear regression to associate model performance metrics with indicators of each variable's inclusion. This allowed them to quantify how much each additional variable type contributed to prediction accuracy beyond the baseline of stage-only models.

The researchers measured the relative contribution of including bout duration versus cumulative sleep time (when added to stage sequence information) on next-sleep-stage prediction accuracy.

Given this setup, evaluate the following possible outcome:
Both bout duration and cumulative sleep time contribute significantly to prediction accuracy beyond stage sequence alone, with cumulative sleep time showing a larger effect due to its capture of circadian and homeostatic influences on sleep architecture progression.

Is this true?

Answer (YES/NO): NO